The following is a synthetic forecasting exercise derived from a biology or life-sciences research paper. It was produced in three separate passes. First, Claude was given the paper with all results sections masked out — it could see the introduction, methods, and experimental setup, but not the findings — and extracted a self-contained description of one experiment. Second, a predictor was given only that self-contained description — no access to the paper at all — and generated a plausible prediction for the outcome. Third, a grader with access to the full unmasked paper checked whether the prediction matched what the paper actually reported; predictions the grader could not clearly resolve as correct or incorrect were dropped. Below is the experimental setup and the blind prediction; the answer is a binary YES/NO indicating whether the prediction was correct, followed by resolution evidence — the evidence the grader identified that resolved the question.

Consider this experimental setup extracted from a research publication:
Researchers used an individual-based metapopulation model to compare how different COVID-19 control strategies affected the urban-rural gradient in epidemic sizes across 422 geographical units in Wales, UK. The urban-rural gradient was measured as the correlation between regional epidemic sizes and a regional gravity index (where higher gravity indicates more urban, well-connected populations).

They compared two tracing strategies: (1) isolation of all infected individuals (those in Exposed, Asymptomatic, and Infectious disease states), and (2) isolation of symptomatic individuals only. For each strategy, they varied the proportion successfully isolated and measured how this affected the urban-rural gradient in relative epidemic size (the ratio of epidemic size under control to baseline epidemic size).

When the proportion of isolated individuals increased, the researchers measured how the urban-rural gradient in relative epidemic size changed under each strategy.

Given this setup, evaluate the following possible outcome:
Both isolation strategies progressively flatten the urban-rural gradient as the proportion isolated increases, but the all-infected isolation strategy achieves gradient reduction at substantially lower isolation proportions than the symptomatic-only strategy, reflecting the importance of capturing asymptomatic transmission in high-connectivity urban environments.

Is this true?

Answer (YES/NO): NO